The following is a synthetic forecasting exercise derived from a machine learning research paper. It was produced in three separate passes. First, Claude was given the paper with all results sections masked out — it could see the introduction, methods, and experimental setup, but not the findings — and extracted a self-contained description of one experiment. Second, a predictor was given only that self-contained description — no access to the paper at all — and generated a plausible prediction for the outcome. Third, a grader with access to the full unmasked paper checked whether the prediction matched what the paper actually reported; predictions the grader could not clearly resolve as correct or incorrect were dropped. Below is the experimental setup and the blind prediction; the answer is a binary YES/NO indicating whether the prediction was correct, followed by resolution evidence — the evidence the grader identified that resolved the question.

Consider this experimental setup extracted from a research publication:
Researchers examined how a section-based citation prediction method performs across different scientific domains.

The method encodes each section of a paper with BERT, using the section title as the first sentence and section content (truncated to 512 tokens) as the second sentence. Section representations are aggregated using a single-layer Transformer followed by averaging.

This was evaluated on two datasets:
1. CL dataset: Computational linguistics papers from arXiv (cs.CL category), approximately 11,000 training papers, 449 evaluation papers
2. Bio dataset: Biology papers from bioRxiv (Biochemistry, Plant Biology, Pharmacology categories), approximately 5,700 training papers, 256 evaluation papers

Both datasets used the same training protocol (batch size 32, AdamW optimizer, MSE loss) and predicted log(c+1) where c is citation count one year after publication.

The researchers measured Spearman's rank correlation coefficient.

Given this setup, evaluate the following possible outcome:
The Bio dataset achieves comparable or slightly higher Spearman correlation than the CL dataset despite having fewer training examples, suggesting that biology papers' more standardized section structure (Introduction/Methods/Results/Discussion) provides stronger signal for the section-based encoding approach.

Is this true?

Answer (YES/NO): NO